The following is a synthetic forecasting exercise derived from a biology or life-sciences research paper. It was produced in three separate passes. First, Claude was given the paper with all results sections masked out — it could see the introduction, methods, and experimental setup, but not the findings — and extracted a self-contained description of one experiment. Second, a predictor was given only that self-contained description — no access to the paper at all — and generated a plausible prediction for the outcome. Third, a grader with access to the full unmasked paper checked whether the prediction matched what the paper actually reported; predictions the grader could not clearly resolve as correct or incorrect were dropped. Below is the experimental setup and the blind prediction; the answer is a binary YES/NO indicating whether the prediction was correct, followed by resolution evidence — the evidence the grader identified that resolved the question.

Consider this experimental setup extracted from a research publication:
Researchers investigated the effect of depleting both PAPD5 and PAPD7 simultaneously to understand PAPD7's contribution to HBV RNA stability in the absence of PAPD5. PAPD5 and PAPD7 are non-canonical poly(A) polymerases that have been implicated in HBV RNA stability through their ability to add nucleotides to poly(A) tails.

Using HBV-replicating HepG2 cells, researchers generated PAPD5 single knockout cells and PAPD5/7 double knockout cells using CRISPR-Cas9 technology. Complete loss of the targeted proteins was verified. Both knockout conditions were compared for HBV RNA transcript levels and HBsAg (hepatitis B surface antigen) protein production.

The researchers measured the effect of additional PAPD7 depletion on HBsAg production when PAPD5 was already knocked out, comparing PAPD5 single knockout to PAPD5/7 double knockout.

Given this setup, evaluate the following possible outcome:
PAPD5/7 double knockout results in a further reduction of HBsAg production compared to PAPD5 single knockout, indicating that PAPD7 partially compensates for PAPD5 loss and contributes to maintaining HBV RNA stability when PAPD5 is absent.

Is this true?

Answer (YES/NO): YES